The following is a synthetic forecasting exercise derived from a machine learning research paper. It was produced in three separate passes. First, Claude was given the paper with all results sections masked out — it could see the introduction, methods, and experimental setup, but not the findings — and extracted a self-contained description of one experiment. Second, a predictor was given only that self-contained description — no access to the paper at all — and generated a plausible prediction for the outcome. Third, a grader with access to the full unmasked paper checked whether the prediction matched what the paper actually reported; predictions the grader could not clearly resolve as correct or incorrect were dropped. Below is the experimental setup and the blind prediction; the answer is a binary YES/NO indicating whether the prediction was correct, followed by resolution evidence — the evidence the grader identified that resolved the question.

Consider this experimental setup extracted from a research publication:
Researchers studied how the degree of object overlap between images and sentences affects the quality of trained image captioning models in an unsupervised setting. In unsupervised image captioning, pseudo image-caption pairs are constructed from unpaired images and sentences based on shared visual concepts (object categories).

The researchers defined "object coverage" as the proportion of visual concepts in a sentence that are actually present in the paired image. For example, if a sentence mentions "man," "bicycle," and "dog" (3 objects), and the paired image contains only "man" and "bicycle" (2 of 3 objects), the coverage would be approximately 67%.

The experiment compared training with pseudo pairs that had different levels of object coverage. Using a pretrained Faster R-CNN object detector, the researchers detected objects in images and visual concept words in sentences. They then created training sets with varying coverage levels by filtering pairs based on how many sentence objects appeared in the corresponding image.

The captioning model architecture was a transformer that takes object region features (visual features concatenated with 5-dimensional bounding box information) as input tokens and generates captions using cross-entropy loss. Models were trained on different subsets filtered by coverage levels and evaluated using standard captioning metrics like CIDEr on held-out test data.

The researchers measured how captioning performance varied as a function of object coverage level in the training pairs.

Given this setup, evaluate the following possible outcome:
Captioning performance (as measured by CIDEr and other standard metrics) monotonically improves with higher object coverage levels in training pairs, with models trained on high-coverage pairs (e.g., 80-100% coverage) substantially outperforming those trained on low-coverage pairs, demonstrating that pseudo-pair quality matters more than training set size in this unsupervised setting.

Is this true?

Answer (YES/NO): NO